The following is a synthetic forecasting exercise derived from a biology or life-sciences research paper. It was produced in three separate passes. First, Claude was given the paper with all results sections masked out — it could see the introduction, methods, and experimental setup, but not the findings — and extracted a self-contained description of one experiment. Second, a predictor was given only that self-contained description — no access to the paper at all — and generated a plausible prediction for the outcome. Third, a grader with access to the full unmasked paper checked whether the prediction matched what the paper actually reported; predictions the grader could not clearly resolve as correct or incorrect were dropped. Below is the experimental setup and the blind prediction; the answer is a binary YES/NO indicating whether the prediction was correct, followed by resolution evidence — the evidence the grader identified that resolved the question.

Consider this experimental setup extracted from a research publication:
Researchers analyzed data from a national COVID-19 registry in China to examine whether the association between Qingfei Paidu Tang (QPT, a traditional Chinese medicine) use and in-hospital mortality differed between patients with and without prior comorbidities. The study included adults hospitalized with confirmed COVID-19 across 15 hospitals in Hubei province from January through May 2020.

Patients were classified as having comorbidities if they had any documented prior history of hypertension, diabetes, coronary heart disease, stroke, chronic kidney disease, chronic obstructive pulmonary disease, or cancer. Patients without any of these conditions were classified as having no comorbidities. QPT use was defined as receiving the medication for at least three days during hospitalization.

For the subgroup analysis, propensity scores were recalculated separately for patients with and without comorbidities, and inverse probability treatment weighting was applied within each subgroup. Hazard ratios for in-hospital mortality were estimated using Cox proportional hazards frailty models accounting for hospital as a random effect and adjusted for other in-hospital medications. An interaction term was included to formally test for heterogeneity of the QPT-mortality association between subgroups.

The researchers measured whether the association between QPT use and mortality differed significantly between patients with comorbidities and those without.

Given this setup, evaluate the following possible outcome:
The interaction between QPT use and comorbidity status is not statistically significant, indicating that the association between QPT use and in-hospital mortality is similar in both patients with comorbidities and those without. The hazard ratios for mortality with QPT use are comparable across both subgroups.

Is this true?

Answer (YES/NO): NO